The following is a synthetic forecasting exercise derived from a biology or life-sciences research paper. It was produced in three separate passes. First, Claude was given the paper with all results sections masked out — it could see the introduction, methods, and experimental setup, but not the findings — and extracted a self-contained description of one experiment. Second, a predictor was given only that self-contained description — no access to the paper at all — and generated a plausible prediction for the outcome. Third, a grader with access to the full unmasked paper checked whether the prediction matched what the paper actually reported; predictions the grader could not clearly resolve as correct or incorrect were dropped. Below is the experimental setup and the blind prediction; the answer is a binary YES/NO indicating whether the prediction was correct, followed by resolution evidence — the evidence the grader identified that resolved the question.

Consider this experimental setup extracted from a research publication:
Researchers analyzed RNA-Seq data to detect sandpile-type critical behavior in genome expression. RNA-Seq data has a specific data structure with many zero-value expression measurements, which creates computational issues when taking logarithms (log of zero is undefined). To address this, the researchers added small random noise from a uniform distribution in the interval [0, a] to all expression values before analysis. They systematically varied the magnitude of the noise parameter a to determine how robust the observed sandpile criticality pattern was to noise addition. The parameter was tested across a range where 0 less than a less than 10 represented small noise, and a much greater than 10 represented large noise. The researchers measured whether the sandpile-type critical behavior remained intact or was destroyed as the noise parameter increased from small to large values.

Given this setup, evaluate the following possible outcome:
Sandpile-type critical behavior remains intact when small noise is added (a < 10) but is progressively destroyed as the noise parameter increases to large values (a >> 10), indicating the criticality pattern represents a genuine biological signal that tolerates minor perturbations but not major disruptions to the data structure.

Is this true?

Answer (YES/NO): YES